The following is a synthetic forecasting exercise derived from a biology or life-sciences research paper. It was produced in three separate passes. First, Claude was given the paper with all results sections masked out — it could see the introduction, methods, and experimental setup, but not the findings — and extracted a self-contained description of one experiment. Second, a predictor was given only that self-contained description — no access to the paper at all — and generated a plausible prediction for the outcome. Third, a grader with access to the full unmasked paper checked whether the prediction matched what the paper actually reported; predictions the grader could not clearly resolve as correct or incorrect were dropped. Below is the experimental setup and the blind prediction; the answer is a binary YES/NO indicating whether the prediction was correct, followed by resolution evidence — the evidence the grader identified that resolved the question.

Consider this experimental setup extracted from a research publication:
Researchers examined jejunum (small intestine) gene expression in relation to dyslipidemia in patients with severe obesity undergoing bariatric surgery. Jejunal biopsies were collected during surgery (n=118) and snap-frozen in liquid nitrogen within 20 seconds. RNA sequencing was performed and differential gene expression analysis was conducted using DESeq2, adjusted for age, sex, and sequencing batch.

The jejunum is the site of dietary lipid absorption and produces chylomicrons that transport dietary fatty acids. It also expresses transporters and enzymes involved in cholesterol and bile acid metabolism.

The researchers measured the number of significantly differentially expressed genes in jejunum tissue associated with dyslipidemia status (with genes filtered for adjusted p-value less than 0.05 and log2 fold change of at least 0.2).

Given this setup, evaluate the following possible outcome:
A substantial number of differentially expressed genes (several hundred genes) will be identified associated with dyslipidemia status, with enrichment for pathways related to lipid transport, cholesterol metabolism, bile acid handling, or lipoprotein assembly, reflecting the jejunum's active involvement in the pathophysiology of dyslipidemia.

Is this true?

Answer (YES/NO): NO